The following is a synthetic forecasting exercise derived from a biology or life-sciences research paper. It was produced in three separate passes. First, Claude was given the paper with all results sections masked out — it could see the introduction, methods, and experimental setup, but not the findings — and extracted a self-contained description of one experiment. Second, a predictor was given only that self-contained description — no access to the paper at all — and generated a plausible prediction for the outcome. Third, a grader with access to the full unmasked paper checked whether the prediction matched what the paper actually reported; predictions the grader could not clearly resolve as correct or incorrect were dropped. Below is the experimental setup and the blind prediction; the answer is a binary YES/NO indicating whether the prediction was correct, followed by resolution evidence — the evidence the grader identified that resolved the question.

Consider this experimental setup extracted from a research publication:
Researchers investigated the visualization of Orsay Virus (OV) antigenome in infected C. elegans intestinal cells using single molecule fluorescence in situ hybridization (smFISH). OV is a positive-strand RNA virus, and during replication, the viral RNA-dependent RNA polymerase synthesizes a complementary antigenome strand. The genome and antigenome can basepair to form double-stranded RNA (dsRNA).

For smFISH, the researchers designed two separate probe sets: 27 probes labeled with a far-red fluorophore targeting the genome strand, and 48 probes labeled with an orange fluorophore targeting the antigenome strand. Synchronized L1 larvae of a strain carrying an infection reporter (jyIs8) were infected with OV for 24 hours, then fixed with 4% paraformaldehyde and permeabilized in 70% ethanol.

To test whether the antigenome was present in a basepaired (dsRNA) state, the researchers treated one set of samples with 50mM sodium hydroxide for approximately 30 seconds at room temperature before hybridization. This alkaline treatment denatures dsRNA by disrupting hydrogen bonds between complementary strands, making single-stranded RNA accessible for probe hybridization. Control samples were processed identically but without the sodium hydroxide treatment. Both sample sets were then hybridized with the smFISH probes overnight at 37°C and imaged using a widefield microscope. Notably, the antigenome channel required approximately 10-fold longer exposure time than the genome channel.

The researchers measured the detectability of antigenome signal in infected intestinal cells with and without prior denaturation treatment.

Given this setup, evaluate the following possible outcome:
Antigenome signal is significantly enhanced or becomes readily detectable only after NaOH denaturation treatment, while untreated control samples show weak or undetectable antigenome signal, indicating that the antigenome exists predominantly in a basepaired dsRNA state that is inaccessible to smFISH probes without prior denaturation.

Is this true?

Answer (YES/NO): YES